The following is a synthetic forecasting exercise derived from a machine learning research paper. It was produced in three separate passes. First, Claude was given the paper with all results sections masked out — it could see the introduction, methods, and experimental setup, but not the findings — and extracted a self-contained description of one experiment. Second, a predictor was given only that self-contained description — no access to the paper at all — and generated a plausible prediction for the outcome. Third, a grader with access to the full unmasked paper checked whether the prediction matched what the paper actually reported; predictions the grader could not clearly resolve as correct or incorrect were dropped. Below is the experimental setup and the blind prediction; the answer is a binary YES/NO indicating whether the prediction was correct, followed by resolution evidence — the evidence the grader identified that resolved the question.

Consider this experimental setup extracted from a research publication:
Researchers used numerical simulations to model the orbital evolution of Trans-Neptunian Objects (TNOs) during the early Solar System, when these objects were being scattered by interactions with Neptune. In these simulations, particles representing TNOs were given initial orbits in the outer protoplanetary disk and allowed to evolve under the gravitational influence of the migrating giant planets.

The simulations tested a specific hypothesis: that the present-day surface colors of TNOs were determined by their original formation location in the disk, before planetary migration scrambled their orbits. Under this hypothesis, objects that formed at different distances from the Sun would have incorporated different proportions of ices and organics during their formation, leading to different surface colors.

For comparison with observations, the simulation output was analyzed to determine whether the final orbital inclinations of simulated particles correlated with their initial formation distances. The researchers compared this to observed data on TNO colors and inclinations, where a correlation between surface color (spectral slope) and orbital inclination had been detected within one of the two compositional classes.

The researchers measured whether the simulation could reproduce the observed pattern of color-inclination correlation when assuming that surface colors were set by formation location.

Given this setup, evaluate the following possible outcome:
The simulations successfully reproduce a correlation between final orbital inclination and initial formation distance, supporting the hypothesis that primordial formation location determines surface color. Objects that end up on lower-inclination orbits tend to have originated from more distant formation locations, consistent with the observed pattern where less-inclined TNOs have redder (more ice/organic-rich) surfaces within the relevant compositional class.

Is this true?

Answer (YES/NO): YES